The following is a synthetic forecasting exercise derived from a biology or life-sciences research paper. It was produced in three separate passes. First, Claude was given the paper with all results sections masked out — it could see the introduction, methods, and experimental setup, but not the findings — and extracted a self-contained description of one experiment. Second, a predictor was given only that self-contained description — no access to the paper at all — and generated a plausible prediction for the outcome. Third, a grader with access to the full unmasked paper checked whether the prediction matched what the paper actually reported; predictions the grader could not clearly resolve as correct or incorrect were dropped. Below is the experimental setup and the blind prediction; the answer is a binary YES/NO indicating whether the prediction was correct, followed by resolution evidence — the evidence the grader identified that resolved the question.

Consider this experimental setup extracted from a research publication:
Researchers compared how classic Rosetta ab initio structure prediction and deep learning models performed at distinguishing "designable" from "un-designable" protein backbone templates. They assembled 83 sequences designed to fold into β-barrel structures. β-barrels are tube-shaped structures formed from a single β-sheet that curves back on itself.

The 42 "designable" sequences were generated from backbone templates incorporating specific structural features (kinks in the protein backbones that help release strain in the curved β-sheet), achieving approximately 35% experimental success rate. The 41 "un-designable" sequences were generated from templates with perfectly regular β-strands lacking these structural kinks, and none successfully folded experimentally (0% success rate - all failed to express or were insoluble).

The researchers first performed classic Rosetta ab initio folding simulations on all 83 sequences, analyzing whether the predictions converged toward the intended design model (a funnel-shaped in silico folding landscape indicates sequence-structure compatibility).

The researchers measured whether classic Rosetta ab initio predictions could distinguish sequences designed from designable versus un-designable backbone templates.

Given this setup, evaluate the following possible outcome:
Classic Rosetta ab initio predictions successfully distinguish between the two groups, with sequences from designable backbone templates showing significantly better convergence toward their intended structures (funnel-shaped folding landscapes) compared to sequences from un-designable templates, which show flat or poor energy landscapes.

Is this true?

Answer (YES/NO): NO